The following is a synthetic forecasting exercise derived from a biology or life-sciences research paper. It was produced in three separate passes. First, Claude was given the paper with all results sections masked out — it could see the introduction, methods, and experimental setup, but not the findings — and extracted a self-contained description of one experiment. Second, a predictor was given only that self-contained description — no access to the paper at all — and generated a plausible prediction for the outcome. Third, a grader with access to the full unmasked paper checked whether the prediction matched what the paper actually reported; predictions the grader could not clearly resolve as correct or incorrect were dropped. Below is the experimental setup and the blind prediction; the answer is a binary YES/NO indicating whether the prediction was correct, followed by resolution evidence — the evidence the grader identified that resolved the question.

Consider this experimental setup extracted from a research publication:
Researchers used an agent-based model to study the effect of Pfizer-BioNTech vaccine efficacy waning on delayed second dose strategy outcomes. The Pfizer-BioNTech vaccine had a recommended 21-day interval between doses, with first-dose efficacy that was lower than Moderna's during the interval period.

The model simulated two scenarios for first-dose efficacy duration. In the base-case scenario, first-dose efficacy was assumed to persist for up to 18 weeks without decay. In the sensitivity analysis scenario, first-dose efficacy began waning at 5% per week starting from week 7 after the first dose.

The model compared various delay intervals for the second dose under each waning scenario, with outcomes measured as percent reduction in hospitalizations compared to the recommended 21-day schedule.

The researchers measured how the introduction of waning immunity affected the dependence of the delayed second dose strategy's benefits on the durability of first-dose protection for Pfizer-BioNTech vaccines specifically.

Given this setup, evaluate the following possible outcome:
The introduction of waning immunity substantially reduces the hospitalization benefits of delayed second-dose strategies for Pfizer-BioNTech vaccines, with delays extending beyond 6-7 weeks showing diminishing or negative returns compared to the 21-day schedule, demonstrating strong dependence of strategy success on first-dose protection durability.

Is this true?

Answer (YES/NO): NO